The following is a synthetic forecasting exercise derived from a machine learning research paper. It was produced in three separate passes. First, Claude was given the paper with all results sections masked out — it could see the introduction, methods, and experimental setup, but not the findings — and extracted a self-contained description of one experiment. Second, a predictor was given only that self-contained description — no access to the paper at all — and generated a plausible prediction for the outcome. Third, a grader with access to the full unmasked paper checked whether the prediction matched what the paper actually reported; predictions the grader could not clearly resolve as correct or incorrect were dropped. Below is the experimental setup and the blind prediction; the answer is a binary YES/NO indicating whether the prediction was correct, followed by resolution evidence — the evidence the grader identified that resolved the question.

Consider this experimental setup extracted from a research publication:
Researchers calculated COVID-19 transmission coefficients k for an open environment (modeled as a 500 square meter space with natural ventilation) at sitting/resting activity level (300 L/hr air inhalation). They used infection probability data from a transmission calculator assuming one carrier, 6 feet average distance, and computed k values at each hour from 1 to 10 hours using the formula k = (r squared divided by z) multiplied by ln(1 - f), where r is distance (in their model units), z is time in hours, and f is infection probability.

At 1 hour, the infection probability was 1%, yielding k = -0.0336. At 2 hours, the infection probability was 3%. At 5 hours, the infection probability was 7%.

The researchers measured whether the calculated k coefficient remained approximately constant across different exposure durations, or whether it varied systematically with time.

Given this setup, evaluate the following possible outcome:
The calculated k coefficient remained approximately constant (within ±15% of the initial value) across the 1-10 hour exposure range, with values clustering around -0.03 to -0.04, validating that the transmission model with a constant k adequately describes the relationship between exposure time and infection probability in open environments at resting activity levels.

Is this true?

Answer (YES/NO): NO